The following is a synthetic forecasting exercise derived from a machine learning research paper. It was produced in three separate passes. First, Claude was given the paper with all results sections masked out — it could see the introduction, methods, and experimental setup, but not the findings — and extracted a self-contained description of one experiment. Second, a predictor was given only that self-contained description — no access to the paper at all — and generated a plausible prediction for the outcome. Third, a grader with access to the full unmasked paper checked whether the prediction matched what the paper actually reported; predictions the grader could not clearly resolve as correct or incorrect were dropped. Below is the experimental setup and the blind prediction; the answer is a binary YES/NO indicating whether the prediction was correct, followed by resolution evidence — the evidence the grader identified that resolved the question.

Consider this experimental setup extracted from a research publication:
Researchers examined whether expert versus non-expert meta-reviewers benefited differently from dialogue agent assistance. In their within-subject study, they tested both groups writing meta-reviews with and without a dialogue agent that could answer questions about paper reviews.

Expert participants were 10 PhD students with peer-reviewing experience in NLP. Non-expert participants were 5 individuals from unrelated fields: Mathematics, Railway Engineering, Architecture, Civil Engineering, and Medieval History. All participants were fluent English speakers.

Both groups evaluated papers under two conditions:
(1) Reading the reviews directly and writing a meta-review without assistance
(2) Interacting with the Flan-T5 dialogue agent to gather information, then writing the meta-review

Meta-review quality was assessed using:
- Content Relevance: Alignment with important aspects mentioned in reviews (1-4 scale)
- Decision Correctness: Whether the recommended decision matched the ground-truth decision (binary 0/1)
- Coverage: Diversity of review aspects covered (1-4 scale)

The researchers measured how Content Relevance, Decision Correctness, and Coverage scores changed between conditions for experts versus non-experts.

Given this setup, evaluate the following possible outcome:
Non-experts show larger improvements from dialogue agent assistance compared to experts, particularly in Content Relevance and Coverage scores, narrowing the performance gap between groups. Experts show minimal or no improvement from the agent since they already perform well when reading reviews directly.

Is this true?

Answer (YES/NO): NO